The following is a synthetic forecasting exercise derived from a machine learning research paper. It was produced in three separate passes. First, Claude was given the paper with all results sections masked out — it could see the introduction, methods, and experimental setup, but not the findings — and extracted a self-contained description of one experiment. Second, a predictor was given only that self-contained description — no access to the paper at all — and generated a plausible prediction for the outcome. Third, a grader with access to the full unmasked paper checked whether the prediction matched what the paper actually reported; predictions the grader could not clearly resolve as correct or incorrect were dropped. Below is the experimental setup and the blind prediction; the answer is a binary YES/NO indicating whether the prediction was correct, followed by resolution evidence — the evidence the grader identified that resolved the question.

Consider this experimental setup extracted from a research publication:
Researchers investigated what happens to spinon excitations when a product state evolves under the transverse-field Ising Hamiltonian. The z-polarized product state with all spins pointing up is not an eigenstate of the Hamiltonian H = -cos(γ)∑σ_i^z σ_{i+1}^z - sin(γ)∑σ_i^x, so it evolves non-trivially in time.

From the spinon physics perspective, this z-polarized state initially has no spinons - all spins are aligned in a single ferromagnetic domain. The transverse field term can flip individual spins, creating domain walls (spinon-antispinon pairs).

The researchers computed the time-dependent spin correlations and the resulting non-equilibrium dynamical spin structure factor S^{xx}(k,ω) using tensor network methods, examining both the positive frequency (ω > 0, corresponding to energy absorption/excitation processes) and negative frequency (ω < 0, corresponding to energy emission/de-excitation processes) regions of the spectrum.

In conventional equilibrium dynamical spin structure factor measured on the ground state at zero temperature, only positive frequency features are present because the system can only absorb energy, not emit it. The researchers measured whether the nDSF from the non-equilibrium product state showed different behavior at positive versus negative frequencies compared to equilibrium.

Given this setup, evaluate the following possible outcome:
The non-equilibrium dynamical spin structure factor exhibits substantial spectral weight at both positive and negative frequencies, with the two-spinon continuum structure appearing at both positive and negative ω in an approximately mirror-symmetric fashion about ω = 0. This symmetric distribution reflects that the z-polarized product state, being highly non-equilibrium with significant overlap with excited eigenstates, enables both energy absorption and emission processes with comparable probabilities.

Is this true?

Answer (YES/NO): NO